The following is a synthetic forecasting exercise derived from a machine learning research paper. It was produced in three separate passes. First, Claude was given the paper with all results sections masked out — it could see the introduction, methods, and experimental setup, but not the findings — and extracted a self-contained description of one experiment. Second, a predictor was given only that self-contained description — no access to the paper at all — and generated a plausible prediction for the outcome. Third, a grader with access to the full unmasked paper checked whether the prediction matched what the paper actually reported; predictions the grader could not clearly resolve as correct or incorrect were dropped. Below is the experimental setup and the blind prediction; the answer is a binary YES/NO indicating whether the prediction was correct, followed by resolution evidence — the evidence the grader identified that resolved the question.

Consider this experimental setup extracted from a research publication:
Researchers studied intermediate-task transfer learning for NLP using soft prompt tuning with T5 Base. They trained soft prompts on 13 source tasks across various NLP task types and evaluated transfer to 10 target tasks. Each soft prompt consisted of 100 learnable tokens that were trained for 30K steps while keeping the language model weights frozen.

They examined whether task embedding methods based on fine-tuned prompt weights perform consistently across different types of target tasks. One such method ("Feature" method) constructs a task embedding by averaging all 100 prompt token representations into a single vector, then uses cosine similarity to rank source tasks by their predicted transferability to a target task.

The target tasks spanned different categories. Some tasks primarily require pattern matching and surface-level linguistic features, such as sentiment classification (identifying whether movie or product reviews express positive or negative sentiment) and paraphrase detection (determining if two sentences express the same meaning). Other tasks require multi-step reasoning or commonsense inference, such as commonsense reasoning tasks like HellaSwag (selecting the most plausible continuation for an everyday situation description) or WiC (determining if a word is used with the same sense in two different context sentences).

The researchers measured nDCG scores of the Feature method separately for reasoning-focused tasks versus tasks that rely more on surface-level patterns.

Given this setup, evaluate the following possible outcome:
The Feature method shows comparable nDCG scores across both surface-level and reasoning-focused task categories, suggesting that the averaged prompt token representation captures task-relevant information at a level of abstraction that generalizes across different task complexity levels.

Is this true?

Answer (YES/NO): NO